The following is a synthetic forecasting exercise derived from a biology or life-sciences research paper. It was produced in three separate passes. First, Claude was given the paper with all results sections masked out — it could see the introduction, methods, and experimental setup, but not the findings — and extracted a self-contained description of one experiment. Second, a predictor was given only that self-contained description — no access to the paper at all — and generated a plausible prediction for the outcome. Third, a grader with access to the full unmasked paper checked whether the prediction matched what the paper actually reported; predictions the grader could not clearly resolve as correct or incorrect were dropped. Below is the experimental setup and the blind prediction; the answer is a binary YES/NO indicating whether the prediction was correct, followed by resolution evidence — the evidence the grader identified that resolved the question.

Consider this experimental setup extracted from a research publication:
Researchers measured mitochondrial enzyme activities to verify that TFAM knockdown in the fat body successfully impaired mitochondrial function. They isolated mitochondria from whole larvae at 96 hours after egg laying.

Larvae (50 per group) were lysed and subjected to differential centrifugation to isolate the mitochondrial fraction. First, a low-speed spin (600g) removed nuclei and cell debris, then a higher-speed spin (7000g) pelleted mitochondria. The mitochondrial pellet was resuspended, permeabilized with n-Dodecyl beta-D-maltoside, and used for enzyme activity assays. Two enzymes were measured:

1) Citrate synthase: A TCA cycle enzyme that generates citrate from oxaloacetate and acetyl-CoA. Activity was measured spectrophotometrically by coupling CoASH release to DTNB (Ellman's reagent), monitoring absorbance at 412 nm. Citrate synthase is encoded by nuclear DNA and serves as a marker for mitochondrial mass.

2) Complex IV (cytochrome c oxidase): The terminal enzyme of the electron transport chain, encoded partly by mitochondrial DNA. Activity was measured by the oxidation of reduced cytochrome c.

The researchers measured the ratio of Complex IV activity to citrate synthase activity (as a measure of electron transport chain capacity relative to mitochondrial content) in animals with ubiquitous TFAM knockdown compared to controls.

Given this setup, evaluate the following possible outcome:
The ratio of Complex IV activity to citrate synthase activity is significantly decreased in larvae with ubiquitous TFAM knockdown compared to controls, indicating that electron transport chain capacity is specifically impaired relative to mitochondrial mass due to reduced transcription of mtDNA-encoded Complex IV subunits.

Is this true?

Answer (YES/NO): YES